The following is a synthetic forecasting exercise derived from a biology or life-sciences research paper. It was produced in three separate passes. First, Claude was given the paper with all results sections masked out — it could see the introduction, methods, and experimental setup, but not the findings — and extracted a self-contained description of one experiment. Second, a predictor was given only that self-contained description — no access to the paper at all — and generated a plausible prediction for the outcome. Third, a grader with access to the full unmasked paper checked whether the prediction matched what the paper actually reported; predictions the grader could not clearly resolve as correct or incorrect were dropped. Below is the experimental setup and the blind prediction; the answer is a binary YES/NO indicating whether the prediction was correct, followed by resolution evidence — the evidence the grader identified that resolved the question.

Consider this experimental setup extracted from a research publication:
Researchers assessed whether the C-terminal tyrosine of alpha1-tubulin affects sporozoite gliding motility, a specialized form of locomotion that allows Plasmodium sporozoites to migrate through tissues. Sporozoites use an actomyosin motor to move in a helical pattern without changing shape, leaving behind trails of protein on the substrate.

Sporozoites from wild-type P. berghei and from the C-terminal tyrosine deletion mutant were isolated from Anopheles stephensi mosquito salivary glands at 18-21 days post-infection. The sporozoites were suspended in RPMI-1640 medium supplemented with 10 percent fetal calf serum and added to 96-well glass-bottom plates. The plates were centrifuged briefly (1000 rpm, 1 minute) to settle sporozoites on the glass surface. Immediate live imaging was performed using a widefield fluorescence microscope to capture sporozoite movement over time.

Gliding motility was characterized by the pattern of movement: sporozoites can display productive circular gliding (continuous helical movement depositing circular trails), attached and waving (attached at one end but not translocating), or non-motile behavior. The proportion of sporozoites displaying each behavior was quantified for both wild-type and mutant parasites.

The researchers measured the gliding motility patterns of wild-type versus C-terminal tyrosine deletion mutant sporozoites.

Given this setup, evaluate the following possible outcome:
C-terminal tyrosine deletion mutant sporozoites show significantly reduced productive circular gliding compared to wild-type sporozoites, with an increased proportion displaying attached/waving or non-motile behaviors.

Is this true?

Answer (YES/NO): NO